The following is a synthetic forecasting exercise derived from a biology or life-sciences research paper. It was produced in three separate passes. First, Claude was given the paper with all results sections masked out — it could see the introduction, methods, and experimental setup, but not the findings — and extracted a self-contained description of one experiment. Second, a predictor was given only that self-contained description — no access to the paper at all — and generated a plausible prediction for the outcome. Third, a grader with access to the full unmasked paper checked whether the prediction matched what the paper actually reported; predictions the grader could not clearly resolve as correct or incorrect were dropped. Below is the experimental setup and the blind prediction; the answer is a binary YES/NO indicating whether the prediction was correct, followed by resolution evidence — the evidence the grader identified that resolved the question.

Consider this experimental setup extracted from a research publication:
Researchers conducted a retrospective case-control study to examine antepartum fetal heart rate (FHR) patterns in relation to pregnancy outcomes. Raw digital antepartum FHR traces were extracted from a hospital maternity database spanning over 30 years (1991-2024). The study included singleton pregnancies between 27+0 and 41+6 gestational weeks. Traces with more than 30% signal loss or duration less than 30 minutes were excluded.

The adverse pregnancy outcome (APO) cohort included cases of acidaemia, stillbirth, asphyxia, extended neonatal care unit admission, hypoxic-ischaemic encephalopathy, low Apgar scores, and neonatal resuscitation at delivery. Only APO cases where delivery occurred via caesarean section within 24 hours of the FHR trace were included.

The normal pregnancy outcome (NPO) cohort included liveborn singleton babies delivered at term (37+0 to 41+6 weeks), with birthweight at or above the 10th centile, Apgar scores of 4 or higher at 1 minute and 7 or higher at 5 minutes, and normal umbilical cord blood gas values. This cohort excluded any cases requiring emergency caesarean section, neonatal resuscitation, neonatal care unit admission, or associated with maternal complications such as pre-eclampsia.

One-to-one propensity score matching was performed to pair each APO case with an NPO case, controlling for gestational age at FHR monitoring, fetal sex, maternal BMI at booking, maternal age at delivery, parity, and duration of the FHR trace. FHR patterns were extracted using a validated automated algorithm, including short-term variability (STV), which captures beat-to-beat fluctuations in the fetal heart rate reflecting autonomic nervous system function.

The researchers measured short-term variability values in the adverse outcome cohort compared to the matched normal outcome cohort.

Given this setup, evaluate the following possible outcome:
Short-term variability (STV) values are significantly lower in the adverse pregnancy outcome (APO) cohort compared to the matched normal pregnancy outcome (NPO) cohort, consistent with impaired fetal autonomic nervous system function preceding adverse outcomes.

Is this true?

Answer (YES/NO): YES